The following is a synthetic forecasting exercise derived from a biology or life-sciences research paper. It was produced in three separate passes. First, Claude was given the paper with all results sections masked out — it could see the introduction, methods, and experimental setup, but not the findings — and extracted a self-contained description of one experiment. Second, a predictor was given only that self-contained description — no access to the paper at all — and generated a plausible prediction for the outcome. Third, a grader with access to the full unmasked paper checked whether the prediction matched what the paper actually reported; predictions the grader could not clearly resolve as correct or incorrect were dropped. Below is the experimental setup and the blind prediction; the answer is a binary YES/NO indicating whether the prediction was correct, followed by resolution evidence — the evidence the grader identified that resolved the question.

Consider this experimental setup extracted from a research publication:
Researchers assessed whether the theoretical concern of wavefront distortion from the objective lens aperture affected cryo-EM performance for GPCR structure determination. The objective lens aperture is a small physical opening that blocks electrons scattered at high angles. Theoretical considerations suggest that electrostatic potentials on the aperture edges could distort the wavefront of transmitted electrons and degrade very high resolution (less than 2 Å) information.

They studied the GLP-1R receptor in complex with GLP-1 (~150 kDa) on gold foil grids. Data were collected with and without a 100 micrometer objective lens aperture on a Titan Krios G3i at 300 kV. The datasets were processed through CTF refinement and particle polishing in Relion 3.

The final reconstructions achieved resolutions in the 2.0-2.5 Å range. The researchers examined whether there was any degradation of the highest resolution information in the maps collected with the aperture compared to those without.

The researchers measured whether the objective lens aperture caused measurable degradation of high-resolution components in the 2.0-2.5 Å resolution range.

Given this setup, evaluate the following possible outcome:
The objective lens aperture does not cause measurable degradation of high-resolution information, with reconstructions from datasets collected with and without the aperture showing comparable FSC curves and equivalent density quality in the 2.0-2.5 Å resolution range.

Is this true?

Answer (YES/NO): YES